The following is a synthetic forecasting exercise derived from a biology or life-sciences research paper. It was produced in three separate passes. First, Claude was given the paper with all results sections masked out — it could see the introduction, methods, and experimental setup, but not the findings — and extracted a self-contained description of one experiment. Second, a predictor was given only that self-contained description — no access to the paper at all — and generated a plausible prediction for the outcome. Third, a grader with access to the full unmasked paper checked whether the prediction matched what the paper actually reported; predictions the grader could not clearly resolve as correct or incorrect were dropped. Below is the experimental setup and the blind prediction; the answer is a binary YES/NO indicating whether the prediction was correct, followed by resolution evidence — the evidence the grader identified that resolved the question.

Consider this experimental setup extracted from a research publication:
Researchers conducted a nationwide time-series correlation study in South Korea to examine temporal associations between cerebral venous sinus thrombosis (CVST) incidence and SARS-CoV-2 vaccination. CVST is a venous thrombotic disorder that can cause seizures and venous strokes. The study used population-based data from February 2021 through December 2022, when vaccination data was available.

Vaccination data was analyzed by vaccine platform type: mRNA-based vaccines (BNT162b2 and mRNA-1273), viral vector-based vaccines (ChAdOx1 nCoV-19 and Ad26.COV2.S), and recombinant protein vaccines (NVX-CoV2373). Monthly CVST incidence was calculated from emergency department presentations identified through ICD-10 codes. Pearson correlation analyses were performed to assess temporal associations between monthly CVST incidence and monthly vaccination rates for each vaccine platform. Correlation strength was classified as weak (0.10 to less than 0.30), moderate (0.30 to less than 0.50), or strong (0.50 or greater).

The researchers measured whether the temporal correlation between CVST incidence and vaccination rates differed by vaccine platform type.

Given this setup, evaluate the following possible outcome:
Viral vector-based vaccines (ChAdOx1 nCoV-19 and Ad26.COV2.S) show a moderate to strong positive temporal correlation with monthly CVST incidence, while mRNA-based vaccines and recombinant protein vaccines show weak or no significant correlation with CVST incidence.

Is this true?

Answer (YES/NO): NO